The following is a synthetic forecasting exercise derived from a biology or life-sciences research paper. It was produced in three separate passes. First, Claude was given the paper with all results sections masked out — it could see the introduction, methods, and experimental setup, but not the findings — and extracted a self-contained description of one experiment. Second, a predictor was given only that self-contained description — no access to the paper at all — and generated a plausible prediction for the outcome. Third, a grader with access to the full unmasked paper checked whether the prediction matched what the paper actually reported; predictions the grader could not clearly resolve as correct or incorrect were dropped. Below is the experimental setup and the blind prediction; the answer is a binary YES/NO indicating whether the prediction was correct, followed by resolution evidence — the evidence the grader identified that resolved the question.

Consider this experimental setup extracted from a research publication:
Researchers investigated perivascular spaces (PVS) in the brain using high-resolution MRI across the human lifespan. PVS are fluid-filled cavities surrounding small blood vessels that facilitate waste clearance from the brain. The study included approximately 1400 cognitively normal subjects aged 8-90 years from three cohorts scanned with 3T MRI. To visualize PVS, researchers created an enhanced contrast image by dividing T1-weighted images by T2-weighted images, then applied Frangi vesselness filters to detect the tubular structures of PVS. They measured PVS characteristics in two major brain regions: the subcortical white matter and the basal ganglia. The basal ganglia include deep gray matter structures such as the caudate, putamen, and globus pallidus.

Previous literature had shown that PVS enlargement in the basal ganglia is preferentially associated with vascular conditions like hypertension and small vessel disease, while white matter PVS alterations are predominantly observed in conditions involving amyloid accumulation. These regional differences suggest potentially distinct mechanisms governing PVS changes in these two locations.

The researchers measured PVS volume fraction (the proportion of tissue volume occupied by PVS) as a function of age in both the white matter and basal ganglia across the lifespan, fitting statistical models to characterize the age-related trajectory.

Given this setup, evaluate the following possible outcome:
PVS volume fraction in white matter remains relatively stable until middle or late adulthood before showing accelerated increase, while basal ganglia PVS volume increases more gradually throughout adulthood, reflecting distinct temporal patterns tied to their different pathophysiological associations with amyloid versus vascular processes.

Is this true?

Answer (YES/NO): NO